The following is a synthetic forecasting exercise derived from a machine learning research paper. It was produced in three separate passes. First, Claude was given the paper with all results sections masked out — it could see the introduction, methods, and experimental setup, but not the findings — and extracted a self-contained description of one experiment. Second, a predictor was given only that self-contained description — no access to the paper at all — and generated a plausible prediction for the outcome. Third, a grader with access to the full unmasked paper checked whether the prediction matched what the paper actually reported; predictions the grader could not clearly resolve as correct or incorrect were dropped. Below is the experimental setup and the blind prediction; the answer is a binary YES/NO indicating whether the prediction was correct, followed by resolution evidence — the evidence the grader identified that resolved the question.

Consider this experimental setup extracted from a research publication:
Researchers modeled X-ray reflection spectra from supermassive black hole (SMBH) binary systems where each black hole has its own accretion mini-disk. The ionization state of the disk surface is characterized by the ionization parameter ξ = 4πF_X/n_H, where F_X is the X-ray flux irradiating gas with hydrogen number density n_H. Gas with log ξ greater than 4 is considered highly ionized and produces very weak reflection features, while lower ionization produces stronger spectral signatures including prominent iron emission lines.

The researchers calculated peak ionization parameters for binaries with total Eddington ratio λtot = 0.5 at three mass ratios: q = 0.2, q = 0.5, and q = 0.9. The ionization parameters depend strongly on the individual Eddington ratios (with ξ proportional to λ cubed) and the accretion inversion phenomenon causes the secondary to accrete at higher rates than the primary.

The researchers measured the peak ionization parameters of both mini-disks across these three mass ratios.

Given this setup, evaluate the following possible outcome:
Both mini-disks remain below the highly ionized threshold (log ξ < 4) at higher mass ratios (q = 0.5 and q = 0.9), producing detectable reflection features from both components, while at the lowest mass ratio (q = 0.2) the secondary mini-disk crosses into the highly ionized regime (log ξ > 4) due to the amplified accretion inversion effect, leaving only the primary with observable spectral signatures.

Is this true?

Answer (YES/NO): NO